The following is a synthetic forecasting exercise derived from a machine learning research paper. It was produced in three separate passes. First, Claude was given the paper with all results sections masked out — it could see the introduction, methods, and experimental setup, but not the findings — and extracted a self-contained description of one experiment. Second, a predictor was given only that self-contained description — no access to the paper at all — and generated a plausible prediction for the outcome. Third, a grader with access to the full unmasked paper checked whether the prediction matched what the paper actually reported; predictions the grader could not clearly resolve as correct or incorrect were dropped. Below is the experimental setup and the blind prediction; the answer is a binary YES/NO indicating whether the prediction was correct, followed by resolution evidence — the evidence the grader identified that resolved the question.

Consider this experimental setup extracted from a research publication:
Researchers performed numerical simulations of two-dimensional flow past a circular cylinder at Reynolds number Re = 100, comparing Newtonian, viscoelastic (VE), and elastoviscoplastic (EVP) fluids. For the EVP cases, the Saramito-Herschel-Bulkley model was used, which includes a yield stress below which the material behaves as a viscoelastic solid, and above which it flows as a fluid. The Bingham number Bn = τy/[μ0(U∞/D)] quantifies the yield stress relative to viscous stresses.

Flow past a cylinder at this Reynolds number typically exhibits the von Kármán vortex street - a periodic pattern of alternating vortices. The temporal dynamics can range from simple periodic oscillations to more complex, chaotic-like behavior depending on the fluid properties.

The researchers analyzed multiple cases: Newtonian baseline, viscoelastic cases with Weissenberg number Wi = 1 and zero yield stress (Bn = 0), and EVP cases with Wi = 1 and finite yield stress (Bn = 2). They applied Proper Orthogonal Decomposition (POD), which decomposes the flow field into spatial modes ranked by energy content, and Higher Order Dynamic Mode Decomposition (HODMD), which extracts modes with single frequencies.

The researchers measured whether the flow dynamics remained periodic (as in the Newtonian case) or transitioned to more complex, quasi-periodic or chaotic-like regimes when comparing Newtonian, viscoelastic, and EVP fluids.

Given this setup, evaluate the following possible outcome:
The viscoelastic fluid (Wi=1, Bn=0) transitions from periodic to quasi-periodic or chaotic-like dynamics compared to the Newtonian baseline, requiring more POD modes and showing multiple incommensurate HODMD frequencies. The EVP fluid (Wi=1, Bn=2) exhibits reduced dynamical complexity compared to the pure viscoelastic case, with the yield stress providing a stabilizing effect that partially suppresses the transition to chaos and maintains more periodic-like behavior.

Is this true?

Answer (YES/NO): NO